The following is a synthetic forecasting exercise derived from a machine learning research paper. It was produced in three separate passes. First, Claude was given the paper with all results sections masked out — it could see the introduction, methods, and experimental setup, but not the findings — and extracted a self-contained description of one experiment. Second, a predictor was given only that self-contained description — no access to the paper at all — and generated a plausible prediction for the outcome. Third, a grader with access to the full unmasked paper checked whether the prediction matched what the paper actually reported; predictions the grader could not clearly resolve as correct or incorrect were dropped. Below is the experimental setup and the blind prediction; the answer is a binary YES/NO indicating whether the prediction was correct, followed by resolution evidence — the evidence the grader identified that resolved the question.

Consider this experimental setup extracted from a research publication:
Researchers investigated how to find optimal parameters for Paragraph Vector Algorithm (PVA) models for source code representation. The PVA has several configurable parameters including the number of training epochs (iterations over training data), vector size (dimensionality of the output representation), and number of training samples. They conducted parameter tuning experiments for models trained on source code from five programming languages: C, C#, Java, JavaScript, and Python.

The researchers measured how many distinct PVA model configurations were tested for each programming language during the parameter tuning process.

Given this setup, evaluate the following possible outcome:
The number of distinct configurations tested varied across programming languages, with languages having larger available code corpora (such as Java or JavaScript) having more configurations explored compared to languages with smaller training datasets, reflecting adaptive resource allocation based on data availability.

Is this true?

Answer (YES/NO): NO